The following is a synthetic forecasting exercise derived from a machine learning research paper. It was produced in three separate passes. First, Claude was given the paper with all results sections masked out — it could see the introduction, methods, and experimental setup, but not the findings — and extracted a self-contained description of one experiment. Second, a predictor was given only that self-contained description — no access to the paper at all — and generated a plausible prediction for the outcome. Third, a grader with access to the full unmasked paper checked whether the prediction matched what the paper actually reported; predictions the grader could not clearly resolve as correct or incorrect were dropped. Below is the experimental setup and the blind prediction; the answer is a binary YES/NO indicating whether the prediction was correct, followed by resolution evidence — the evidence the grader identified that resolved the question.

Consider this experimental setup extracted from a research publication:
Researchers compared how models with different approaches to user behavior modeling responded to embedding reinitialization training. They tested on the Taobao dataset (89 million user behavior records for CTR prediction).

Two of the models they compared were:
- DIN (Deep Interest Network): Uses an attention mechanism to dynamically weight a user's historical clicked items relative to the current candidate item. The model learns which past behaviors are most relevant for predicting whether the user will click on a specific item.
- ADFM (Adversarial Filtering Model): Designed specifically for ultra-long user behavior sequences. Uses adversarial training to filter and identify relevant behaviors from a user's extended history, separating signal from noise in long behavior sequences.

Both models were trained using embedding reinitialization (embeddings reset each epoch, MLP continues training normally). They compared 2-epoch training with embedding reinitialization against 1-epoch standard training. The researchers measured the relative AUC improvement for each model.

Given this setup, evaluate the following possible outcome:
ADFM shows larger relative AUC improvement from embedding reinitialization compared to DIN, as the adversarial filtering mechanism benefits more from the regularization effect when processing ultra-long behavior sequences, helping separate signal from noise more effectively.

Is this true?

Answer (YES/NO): NO